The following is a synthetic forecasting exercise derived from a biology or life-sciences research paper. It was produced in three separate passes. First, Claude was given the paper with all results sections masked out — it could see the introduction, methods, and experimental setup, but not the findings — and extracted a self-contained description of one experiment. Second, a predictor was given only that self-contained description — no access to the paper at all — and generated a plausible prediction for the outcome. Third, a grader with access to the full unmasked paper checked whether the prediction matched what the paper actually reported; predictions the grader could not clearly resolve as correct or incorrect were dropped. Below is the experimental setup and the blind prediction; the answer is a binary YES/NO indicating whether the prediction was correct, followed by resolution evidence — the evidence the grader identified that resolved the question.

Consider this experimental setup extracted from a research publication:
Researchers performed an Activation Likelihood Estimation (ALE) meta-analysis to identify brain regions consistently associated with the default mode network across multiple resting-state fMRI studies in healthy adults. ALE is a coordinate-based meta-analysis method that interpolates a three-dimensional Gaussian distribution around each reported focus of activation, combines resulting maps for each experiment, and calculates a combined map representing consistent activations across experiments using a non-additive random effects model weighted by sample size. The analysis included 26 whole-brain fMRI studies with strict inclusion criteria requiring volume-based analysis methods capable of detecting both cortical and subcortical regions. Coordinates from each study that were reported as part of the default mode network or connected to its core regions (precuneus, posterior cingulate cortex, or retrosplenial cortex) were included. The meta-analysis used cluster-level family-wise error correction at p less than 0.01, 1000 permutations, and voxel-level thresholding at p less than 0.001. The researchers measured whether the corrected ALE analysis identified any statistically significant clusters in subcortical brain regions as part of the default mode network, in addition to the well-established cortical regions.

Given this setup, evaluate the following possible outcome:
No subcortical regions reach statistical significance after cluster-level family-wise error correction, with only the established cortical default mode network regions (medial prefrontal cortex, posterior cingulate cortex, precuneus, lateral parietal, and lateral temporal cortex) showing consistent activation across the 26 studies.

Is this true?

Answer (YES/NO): NO